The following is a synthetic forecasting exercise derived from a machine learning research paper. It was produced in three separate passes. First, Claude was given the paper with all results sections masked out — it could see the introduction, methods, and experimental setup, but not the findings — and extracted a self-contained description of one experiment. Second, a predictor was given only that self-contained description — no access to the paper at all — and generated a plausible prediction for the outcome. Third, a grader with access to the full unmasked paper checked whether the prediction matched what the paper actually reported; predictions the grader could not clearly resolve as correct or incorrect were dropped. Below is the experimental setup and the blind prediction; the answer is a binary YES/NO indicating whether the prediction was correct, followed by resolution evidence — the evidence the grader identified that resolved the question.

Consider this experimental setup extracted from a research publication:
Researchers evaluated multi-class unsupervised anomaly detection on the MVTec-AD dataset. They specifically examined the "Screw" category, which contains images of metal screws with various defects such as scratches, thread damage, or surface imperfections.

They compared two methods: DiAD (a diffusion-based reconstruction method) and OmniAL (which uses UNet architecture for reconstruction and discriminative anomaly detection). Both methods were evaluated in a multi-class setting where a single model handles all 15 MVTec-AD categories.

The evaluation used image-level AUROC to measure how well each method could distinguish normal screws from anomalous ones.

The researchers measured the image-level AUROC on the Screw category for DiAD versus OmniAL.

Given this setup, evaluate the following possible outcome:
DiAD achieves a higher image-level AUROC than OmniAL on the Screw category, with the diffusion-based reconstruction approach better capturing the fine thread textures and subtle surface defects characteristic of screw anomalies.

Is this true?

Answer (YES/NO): YES